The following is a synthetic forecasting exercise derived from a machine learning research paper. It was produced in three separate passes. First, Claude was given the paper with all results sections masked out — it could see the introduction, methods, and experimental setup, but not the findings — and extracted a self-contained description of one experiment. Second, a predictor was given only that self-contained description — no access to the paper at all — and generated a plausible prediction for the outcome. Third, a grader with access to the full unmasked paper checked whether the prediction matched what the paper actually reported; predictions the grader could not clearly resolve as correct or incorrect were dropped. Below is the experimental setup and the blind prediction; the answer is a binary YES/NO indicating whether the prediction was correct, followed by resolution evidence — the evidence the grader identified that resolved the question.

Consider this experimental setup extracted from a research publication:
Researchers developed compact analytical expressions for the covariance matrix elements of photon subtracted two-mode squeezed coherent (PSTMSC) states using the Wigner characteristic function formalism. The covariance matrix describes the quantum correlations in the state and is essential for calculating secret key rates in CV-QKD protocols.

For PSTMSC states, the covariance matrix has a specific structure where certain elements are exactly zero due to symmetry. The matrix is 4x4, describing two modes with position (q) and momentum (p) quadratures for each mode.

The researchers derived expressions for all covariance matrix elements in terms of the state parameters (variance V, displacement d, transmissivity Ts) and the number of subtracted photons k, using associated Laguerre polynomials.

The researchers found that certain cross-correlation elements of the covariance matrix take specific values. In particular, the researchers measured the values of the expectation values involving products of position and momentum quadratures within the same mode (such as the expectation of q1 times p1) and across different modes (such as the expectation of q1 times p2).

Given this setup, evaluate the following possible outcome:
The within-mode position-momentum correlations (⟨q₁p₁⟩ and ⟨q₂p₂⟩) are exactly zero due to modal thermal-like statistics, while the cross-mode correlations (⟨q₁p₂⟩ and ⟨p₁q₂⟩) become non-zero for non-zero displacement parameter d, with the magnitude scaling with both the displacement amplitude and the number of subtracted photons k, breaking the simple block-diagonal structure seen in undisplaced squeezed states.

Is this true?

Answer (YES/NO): NO